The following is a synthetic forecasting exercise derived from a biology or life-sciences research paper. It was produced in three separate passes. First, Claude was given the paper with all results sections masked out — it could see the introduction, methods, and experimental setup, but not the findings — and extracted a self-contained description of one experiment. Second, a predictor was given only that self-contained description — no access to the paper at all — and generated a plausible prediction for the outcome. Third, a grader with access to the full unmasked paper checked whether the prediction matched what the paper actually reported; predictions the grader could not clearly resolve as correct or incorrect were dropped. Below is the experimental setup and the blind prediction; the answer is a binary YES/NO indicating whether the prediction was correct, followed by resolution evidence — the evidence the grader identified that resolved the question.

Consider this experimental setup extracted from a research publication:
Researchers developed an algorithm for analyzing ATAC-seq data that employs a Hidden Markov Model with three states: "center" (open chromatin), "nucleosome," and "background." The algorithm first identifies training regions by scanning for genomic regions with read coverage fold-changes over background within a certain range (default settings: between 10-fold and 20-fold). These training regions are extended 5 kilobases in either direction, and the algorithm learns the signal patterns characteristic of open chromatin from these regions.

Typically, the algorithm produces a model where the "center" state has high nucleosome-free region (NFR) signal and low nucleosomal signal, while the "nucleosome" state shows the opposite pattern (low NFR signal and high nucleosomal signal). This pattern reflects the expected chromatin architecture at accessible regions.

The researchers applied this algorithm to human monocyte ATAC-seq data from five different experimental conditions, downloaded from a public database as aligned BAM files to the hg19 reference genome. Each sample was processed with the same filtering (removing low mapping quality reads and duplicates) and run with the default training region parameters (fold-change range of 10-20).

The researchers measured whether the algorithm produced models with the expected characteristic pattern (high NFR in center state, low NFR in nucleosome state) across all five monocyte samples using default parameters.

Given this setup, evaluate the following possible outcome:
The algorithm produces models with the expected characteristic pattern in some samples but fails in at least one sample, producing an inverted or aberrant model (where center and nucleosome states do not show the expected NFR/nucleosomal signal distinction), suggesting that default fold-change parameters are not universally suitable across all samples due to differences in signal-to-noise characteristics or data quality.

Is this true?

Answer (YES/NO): YES